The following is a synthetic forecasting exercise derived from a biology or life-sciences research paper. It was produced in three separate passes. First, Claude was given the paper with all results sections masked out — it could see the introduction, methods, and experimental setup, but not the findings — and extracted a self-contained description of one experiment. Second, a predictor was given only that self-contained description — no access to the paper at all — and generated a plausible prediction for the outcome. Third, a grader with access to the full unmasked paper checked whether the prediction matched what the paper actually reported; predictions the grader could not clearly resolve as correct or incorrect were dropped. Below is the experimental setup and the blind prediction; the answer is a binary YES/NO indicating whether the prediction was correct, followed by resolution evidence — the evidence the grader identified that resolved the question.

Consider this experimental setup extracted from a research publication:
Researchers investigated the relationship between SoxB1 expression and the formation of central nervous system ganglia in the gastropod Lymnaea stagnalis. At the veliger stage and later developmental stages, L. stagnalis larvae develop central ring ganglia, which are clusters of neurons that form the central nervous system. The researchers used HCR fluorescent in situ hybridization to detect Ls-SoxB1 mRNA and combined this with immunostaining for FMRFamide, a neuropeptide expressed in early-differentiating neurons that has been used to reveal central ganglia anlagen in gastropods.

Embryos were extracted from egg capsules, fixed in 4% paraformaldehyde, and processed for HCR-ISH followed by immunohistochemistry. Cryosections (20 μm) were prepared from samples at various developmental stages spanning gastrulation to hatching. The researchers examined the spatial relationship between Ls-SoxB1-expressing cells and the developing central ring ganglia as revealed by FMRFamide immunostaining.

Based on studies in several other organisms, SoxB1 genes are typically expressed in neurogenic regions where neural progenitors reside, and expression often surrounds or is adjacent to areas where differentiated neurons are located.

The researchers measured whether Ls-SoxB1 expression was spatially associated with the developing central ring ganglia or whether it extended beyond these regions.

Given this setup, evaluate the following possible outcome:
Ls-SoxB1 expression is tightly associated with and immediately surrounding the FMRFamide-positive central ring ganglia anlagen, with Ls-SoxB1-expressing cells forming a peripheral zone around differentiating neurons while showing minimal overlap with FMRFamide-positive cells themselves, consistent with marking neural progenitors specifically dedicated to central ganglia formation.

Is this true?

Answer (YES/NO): NO